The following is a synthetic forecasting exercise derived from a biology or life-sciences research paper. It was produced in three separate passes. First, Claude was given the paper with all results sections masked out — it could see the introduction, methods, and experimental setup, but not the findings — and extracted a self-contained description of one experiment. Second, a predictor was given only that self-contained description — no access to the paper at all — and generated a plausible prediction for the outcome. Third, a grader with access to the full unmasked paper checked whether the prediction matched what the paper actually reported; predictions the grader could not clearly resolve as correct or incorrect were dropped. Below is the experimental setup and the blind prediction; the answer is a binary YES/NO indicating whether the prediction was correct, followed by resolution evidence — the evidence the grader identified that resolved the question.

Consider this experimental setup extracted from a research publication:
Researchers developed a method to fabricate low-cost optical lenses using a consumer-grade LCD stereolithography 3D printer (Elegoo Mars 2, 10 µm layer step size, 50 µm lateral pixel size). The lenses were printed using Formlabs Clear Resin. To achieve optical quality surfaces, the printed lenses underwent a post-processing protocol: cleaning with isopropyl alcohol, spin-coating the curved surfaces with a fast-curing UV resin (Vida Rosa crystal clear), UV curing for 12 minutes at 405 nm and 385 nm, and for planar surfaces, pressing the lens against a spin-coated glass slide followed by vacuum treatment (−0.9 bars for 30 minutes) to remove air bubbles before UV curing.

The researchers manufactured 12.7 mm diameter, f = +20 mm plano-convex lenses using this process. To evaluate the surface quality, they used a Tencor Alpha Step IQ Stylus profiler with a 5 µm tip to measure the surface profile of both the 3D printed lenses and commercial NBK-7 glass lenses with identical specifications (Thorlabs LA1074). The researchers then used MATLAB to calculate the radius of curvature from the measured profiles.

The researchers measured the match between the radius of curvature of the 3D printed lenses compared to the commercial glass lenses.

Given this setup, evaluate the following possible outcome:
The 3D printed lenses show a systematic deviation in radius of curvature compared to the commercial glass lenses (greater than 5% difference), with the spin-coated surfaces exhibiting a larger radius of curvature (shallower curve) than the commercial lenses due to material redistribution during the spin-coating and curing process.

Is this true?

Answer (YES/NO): NO